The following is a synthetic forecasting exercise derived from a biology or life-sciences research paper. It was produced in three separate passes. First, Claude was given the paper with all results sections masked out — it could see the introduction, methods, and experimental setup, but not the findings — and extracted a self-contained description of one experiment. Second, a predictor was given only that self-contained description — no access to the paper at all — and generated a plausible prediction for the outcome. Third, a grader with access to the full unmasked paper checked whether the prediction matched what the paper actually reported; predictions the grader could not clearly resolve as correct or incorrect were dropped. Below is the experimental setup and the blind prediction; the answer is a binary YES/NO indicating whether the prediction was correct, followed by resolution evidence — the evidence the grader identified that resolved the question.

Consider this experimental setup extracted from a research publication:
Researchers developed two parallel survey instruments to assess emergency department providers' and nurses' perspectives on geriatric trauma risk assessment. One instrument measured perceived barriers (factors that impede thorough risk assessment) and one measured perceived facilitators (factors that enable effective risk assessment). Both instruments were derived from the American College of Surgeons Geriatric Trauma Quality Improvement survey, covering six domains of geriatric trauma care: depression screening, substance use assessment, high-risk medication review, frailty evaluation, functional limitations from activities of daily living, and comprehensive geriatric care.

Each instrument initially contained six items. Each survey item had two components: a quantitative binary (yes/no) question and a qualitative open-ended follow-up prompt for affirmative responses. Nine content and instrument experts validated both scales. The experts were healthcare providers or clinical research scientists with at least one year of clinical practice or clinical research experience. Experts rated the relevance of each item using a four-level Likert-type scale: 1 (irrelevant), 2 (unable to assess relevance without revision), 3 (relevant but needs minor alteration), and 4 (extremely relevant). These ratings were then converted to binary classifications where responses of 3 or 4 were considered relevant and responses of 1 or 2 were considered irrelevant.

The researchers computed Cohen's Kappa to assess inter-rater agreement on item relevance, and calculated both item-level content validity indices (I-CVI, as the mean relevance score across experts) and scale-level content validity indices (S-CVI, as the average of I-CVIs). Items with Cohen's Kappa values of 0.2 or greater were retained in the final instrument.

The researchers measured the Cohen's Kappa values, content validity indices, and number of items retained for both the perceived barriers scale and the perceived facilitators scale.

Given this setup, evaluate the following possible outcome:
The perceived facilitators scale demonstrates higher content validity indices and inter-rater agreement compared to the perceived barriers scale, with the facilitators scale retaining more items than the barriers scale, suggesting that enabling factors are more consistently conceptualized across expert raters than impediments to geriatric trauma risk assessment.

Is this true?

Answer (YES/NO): YES